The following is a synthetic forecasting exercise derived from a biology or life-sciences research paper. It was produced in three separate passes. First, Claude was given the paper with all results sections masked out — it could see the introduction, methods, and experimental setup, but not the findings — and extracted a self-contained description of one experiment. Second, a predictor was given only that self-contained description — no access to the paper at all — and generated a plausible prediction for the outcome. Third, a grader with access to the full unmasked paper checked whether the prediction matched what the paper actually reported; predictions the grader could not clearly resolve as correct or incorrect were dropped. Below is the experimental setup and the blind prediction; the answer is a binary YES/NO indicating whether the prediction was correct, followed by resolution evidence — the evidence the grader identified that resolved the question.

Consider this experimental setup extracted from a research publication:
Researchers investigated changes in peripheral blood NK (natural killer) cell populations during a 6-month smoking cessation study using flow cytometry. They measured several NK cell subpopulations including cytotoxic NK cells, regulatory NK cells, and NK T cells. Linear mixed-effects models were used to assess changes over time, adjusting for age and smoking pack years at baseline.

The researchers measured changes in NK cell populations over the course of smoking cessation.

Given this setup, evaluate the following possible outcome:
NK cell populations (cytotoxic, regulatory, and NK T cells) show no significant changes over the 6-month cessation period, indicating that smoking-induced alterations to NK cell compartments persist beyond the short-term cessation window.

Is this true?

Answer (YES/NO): NO